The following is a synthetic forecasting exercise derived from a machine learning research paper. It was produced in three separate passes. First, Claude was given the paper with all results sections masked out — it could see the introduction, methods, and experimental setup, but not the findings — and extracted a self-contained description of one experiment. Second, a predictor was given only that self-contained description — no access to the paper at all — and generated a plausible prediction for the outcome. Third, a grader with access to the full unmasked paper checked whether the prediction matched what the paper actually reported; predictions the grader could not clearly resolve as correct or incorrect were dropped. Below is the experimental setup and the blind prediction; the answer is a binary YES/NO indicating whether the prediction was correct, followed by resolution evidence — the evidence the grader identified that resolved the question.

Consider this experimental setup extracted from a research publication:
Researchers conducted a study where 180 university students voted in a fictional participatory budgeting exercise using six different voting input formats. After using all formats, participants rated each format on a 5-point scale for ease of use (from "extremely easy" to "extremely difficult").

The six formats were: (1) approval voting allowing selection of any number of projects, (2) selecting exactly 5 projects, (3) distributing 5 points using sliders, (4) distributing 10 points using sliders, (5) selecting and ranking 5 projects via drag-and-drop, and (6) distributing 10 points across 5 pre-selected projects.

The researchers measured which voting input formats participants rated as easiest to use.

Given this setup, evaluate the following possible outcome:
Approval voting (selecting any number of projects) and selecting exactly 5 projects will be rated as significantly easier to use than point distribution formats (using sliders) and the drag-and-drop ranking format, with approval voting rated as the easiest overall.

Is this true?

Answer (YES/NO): NO